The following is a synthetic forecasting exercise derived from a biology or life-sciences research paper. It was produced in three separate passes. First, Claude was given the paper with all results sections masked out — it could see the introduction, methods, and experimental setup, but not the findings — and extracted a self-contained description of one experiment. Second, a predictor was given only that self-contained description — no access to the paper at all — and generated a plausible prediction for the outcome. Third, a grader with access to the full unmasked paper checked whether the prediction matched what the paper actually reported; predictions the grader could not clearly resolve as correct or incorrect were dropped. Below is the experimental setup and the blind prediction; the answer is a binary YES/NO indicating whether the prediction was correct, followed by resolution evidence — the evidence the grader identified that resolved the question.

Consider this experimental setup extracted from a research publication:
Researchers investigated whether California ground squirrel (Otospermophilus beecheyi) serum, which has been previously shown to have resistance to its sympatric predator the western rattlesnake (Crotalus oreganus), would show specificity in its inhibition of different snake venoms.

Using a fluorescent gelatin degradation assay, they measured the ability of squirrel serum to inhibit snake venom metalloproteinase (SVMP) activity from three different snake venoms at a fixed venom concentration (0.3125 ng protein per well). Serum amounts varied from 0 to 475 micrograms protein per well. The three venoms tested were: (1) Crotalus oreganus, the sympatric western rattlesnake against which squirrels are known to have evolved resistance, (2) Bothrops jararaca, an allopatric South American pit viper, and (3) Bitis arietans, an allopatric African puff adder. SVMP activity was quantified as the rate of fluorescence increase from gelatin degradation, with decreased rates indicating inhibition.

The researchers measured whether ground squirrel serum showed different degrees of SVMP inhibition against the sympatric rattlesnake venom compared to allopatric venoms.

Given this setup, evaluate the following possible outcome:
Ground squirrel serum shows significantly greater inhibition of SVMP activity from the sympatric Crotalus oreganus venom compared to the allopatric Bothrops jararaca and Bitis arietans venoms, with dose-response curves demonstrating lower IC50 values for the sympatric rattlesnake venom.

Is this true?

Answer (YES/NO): YES